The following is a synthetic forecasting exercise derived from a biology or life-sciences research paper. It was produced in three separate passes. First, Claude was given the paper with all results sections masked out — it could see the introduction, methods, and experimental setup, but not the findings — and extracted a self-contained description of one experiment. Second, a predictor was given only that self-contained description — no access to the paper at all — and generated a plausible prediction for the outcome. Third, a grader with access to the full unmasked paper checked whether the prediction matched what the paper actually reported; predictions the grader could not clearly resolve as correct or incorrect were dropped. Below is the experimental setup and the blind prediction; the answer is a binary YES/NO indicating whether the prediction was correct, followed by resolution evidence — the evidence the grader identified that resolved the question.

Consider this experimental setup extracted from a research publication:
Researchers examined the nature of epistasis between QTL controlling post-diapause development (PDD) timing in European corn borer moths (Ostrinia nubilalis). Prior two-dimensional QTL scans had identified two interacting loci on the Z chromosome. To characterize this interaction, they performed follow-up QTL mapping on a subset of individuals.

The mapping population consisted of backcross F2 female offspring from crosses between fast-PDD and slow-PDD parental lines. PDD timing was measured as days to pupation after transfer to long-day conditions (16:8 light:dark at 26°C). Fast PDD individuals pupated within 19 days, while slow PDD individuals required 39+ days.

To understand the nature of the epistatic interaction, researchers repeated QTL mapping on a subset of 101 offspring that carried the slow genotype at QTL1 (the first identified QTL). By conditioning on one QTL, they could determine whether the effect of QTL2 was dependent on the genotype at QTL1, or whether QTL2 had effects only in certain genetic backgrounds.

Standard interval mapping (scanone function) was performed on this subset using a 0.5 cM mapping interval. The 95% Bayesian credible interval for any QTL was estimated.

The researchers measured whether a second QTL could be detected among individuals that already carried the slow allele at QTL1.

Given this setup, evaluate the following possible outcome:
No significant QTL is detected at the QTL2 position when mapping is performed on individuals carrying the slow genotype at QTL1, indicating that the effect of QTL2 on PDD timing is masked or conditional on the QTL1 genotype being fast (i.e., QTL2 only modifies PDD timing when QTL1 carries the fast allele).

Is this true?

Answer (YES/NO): NO